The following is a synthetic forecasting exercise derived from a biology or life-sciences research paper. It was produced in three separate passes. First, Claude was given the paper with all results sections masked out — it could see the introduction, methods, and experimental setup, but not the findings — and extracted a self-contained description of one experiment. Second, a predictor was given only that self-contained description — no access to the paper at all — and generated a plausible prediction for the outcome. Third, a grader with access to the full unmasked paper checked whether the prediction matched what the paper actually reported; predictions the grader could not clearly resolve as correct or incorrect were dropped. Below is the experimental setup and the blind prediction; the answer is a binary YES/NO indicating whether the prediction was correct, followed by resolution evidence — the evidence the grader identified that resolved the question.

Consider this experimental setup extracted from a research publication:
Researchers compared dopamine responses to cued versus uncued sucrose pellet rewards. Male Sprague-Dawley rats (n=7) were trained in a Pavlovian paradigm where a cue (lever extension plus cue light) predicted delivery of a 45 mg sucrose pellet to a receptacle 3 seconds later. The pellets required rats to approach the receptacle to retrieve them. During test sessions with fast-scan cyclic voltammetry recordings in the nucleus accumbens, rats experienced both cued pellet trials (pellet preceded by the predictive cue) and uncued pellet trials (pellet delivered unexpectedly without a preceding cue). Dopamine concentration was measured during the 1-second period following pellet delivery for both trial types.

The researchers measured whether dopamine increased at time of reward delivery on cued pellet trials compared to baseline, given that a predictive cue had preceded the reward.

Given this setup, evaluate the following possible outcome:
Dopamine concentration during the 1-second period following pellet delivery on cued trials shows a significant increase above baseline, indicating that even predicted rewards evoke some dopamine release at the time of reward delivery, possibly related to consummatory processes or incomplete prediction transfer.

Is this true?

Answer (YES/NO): YES